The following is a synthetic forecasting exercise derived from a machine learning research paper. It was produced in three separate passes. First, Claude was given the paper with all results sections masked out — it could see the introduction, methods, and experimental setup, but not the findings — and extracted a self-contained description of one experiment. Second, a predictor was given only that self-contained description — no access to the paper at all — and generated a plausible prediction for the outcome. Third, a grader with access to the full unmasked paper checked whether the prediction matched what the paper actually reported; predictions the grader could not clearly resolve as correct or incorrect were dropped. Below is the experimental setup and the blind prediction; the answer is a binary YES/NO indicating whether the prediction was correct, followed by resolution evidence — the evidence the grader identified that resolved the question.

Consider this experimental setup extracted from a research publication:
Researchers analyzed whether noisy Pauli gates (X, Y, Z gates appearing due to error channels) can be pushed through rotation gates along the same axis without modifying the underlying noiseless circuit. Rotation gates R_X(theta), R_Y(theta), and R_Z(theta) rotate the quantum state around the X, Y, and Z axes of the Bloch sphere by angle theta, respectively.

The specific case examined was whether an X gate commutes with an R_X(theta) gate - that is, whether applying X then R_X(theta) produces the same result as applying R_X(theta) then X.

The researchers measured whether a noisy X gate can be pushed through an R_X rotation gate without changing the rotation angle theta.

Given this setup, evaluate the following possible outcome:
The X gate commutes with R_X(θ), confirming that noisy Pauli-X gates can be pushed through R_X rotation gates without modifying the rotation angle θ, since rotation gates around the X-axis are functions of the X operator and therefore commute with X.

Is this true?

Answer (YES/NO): YES